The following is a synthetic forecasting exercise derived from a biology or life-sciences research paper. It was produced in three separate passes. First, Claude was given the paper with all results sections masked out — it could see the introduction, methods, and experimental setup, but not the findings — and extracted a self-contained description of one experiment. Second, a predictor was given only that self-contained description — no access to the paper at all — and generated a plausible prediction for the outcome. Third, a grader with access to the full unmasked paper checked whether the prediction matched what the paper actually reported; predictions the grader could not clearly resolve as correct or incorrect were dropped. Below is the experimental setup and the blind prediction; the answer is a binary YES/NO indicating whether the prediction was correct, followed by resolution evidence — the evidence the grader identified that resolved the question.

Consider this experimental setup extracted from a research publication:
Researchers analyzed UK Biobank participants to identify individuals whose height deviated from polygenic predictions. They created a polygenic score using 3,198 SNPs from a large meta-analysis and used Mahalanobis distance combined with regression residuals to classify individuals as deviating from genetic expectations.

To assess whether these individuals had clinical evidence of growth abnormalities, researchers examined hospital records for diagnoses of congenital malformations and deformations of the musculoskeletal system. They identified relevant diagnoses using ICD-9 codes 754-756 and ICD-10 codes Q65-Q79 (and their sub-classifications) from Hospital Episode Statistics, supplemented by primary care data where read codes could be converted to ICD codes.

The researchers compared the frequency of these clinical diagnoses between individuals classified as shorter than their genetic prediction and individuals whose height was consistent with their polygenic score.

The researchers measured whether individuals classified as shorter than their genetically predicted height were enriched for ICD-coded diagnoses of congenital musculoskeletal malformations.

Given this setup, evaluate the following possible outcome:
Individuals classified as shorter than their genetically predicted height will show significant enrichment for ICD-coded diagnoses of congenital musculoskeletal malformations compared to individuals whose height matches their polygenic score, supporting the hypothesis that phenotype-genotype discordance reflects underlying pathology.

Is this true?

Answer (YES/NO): YES